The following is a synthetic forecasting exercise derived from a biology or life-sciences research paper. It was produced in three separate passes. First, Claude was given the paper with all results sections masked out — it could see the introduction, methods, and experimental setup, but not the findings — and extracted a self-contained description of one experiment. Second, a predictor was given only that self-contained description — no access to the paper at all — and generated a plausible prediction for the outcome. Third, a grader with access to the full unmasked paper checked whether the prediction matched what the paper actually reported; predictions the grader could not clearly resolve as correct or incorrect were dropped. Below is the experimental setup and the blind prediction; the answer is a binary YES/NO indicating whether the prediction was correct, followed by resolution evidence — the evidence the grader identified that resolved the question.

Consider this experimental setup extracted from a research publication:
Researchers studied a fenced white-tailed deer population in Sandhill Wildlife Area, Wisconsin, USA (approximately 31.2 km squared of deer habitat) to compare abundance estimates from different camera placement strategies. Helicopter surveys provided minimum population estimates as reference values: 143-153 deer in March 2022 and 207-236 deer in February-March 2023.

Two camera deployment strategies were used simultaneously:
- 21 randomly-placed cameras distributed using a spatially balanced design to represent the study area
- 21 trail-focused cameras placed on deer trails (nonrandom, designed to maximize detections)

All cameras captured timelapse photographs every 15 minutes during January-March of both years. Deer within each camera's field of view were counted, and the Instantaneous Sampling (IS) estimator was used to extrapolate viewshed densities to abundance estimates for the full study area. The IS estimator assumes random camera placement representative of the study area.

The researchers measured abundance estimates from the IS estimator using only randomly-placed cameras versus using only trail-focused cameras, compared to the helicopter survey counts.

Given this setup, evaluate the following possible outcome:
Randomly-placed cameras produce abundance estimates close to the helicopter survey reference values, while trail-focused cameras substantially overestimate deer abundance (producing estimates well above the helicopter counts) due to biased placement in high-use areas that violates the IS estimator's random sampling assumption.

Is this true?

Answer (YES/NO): YES